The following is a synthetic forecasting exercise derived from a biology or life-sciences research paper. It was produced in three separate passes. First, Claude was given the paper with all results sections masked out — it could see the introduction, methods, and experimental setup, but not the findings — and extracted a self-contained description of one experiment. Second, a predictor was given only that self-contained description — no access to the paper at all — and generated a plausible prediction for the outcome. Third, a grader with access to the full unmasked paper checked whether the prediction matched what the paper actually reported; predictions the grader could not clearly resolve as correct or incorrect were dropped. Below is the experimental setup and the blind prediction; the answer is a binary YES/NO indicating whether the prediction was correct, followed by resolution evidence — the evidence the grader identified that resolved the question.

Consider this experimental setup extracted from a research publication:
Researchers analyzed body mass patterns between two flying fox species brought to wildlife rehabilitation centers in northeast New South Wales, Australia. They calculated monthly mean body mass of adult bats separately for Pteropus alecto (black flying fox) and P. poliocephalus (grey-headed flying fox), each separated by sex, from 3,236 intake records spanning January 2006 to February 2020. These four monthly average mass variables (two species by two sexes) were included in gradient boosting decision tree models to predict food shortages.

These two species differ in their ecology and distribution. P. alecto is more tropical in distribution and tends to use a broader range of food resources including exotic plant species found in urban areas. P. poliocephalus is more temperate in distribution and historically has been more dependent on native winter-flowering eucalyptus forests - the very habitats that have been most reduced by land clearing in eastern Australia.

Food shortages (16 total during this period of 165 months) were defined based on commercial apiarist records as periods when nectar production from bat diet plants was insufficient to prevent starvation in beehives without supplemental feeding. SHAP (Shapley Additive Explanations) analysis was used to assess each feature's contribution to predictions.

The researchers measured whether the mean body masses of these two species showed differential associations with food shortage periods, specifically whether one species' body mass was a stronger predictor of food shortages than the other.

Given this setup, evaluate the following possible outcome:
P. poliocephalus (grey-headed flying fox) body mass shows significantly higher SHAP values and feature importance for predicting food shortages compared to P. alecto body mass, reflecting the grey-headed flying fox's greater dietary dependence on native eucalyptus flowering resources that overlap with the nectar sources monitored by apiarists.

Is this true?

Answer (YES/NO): NO